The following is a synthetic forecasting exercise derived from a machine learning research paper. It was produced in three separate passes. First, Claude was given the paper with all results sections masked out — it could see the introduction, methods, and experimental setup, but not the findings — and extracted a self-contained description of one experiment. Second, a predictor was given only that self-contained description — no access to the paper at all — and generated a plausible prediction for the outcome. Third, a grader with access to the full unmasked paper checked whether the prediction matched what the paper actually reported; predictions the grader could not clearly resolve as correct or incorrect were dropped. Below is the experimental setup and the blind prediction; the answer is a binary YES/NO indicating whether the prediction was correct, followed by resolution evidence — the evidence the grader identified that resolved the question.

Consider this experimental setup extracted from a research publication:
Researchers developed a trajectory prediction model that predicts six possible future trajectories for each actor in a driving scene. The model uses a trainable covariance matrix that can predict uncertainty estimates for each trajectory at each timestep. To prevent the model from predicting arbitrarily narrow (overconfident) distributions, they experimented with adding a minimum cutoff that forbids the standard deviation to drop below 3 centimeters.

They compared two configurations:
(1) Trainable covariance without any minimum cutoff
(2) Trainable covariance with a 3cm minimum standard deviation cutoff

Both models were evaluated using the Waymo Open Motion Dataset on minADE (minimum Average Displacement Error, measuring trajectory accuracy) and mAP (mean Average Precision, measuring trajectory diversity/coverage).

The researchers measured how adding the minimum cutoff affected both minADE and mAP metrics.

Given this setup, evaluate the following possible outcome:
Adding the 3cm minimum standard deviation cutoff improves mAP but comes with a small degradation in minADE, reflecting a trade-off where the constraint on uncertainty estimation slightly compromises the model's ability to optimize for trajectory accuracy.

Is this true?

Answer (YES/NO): YES